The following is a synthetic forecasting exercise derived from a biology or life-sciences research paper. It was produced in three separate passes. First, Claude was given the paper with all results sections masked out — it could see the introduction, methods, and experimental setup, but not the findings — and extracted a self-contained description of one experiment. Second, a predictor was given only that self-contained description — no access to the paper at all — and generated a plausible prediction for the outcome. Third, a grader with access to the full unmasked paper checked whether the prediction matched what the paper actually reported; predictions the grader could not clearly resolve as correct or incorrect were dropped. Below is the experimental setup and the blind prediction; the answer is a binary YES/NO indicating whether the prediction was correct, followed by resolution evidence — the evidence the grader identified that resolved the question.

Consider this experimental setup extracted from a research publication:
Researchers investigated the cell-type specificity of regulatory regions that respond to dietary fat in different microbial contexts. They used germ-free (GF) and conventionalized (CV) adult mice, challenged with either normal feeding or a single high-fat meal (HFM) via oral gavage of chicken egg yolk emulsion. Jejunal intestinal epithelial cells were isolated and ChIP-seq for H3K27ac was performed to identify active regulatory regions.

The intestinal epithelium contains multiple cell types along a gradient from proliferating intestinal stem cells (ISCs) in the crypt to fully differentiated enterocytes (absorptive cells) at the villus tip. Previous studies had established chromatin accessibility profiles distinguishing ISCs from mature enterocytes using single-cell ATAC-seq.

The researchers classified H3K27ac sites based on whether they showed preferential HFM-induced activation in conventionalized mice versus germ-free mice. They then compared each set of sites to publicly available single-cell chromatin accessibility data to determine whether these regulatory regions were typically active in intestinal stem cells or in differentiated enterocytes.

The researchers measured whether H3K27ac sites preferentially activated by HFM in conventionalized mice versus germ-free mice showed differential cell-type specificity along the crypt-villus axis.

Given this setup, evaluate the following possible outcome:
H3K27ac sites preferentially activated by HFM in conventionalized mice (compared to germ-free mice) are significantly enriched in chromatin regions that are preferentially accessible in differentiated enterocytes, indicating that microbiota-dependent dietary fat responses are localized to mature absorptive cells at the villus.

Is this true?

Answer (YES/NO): NO